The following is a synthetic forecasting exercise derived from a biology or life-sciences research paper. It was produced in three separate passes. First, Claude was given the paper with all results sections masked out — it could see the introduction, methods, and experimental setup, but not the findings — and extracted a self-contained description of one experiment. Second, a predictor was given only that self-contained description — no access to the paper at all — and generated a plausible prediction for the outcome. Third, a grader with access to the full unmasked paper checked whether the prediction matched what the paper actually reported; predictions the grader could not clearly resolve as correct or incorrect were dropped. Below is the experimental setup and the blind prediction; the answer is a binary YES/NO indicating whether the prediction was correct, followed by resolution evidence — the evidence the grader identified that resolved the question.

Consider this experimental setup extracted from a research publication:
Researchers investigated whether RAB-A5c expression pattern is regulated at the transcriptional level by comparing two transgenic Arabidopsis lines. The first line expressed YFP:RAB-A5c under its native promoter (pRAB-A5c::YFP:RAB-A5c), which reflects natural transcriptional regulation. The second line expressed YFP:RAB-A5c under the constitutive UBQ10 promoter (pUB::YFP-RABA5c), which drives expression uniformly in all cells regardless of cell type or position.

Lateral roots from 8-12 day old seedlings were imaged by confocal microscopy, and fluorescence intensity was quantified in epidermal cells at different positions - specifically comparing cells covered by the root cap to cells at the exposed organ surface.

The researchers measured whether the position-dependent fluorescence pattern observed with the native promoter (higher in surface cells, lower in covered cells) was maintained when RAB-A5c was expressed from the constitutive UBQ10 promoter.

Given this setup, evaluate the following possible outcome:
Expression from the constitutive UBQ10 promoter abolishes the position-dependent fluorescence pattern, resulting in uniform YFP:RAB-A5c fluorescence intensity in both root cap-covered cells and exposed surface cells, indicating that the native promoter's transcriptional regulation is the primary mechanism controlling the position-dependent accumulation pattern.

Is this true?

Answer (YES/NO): YES